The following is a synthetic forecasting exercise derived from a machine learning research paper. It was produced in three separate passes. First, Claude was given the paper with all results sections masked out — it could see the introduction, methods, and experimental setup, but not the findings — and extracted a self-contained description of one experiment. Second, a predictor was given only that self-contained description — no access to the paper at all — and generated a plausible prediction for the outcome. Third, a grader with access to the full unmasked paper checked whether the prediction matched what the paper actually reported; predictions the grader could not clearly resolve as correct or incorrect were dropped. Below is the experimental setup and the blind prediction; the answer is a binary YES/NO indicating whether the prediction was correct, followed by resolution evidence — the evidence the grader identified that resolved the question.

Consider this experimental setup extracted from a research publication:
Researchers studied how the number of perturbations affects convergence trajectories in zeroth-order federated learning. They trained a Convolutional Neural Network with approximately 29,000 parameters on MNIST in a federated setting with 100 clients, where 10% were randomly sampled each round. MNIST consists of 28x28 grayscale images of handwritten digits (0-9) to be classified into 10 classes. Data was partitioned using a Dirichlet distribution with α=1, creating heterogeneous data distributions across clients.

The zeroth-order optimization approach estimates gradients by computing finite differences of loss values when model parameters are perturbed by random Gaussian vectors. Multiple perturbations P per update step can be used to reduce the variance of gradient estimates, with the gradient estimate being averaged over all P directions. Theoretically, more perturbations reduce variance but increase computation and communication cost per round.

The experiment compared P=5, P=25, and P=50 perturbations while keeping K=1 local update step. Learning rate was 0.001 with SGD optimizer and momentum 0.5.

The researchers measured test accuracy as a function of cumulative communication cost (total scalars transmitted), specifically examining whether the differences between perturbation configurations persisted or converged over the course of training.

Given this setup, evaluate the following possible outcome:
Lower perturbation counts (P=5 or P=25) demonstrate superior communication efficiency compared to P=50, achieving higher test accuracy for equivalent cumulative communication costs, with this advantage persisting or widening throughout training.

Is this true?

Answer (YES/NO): NO